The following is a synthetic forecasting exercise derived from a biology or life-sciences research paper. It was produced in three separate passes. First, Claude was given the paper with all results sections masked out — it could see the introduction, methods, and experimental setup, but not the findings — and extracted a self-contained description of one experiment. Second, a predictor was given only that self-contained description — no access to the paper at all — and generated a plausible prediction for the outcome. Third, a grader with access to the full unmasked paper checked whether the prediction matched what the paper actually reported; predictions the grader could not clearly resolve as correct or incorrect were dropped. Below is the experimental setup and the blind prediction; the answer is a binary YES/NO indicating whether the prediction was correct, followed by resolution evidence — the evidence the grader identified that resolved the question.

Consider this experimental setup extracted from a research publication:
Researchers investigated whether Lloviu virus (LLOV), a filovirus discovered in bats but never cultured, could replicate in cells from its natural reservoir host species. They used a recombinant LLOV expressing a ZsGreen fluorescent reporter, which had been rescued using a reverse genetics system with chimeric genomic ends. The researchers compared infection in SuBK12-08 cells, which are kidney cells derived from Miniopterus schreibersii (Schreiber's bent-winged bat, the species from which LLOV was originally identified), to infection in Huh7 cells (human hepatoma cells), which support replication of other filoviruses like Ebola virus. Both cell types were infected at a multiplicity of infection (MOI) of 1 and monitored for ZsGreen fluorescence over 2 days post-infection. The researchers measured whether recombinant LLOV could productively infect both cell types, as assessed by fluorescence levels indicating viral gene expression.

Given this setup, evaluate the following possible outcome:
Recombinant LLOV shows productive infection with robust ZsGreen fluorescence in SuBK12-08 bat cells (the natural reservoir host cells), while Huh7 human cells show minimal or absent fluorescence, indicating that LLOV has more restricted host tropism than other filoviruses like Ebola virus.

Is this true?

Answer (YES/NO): NO